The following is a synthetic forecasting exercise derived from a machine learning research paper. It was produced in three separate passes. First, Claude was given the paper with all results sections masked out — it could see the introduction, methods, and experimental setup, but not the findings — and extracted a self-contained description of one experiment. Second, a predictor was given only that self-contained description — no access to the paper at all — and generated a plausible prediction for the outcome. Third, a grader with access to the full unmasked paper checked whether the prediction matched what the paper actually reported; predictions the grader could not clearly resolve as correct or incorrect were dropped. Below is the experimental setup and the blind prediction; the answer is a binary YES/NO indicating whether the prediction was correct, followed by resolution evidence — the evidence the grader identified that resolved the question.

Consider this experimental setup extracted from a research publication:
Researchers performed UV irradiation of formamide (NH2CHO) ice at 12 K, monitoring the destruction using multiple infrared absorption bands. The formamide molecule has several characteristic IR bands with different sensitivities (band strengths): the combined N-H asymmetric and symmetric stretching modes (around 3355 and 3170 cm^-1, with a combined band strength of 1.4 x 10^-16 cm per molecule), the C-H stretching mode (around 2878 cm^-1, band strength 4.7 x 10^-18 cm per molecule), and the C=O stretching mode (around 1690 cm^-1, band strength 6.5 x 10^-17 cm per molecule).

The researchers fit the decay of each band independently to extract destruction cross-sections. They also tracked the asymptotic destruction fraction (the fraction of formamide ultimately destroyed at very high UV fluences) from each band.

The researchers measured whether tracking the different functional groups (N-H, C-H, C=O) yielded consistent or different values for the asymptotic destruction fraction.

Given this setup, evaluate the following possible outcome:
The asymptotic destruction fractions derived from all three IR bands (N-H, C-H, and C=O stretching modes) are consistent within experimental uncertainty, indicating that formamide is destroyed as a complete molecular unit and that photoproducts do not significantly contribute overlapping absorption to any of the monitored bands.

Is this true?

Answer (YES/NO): YES